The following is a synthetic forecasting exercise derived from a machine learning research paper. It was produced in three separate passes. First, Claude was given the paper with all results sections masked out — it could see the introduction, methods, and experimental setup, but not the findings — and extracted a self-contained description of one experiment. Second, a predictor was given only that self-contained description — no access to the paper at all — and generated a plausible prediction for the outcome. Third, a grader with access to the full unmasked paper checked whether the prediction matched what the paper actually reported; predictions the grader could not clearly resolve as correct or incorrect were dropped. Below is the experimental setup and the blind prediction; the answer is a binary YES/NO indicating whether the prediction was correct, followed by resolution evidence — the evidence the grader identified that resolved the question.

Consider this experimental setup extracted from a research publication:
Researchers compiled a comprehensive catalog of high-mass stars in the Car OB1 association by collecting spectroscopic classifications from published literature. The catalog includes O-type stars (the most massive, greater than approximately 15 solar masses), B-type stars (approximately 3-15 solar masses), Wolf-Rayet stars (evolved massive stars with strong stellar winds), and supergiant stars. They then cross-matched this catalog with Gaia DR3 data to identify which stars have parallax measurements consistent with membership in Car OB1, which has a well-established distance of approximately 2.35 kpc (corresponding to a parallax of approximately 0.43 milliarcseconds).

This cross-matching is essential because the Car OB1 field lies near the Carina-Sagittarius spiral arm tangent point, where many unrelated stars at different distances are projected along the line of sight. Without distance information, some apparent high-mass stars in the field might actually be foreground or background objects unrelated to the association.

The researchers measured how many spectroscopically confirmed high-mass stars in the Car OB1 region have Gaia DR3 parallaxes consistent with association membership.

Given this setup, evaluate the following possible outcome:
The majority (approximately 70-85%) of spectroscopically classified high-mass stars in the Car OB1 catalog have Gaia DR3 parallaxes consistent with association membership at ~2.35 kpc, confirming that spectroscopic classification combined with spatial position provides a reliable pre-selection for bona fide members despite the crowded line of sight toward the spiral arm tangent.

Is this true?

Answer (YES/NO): YES